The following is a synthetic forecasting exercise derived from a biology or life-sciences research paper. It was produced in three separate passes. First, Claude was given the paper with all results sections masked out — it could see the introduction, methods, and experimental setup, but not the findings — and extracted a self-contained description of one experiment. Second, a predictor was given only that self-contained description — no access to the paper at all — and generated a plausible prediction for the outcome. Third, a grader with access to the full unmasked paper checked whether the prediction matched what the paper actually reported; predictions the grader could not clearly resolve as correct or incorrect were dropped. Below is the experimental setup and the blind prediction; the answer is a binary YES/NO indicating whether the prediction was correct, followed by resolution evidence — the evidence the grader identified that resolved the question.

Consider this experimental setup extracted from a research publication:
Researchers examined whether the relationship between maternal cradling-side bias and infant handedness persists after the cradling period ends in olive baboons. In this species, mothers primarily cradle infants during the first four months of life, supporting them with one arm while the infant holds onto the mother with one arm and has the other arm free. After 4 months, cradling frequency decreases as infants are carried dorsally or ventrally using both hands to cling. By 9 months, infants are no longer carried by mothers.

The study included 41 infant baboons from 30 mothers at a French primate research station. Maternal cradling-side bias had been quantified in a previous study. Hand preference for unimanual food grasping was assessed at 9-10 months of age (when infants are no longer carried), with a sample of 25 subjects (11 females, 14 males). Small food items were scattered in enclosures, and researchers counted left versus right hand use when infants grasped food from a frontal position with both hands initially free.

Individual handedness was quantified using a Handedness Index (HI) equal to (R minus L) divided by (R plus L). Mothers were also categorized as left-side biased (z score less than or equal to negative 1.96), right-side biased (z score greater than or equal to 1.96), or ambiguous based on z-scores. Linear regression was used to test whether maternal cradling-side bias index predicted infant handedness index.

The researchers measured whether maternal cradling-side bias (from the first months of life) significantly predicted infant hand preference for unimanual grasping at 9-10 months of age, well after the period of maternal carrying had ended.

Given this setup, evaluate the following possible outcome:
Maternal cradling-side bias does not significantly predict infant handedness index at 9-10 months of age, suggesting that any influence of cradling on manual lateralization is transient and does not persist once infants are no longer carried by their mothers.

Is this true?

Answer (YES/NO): YES